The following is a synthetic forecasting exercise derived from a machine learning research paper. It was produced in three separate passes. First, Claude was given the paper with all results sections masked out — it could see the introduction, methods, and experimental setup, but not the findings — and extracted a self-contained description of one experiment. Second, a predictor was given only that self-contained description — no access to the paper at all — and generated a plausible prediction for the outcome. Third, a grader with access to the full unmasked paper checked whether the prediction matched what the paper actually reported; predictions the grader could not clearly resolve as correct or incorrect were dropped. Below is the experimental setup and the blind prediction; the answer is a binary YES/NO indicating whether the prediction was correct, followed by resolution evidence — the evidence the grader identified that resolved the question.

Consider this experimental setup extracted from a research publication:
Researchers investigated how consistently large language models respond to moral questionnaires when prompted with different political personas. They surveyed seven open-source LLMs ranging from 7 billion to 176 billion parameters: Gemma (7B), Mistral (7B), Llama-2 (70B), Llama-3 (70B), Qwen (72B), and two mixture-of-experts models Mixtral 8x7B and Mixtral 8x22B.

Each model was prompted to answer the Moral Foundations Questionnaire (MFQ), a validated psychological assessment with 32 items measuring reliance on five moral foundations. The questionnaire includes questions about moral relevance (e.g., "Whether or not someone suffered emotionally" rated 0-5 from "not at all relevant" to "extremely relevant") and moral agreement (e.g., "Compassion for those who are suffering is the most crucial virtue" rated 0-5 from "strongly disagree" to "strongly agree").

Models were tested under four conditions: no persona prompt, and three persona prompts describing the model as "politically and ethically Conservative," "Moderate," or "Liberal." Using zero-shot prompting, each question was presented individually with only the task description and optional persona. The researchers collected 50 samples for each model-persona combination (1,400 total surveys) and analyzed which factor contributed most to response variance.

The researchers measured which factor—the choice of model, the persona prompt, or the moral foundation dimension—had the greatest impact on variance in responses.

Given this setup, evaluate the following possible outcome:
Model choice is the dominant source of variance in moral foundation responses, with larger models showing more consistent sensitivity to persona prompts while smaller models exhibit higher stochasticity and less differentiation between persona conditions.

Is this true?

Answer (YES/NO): NO